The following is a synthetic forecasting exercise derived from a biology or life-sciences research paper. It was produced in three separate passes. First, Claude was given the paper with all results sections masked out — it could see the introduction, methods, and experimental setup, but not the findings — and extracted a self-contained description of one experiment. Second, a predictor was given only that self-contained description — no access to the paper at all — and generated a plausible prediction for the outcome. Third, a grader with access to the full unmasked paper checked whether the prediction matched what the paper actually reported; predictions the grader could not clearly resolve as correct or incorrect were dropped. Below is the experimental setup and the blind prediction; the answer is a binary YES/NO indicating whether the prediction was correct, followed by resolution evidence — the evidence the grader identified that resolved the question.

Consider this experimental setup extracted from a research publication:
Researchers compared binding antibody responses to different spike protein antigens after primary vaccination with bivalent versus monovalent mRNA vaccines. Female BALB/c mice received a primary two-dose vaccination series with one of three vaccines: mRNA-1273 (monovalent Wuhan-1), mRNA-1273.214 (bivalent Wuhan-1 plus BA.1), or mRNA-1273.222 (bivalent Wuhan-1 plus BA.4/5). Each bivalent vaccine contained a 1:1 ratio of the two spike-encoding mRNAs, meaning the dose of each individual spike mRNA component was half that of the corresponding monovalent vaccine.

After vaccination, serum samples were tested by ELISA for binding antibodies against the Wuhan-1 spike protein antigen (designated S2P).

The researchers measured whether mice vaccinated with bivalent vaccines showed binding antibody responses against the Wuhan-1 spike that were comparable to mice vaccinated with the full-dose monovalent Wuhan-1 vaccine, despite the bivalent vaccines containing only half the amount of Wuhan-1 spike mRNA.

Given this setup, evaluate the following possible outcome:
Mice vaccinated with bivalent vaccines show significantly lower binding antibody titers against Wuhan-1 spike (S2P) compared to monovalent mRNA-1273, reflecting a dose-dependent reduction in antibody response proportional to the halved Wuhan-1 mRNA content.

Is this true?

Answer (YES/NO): NO